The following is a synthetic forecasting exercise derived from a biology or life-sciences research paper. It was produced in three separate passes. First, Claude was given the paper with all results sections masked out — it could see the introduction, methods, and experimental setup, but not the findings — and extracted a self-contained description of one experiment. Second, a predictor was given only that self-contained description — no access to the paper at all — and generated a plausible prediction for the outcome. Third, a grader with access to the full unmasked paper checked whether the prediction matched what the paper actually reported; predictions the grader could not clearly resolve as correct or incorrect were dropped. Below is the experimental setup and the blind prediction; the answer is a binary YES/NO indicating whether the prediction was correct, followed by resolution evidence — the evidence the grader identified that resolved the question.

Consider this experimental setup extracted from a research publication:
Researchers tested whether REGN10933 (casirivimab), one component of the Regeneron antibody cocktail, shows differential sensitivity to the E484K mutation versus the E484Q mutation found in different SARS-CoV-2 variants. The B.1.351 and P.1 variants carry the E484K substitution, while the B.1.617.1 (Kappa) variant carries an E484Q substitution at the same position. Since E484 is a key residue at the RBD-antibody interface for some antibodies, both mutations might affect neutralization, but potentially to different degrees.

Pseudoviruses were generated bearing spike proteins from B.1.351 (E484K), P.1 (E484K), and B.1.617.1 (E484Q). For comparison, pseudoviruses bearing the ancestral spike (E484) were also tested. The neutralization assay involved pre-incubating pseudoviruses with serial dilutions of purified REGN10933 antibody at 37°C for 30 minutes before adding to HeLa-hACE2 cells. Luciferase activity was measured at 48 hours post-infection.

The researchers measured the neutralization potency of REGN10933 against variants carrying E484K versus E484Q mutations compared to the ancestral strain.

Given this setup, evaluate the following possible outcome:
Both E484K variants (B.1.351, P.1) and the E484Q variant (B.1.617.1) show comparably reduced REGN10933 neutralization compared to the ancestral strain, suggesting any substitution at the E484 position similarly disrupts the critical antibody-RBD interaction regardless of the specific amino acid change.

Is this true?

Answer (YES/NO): NO